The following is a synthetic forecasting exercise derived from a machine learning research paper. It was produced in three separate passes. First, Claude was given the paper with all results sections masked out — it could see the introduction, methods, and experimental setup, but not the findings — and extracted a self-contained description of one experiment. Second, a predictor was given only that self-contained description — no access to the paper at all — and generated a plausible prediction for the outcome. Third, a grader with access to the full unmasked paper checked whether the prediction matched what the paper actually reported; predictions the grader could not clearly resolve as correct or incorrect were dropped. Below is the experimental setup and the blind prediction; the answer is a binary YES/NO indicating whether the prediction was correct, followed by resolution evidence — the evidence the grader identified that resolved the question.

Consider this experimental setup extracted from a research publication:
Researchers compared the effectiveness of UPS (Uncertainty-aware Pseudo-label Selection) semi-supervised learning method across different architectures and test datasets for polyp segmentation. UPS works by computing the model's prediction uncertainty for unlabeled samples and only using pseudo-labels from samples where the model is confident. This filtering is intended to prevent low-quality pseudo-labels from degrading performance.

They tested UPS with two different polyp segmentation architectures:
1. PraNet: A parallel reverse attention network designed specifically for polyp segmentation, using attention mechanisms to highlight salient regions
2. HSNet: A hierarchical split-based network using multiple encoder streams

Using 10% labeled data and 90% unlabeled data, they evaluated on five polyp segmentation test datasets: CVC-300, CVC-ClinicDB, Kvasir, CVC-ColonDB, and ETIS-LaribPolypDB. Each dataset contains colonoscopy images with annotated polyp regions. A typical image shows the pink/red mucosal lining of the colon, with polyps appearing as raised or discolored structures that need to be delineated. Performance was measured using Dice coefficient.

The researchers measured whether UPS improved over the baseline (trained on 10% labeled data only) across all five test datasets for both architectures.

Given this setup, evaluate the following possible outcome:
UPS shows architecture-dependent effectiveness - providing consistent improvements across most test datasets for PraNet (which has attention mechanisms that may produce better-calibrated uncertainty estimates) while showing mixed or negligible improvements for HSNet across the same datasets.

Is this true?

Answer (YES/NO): NO